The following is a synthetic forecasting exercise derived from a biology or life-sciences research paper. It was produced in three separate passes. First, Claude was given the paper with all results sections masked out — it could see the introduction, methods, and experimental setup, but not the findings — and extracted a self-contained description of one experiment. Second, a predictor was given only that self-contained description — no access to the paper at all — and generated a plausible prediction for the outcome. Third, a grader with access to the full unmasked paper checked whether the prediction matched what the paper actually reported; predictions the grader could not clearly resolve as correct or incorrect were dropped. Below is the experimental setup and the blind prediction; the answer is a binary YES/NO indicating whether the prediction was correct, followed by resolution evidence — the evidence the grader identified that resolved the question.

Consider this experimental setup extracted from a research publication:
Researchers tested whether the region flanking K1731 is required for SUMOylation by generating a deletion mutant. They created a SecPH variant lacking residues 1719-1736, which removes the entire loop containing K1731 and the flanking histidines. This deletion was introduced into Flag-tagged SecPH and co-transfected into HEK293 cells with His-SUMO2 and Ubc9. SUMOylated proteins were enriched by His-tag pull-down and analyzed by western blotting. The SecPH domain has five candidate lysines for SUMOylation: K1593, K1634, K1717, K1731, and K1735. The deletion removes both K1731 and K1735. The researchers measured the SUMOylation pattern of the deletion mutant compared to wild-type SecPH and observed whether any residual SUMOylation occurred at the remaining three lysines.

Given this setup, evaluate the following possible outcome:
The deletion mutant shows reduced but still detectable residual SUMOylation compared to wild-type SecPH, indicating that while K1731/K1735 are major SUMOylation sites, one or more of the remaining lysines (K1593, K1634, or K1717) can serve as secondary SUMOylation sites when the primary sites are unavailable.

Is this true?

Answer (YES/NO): NO